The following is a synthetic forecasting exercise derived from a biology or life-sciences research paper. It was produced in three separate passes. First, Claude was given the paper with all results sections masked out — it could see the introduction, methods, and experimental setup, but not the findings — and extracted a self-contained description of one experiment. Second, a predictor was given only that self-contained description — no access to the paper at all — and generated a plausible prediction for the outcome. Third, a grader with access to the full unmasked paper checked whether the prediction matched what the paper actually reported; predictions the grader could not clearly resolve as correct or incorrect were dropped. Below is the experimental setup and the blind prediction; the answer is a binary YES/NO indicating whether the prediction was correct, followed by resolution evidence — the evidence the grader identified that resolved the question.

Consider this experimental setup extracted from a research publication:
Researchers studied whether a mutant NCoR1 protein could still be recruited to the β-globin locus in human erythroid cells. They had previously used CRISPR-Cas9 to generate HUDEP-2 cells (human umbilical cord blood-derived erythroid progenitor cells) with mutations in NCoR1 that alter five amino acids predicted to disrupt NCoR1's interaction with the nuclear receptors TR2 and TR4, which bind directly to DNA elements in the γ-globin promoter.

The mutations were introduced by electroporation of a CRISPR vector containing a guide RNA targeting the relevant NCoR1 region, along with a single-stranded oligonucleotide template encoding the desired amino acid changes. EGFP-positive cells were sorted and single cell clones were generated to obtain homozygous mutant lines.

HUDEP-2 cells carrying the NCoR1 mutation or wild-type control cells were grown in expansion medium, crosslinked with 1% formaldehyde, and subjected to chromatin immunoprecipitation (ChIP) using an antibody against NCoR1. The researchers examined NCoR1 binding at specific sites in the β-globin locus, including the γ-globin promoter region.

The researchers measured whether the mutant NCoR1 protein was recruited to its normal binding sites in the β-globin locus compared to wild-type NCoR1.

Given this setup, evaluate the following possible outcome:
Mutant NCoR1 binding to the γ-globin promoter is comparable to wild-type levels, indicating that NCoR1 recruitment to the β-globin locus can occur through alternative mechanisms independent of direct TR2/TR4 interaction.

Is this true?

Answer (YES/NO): NO